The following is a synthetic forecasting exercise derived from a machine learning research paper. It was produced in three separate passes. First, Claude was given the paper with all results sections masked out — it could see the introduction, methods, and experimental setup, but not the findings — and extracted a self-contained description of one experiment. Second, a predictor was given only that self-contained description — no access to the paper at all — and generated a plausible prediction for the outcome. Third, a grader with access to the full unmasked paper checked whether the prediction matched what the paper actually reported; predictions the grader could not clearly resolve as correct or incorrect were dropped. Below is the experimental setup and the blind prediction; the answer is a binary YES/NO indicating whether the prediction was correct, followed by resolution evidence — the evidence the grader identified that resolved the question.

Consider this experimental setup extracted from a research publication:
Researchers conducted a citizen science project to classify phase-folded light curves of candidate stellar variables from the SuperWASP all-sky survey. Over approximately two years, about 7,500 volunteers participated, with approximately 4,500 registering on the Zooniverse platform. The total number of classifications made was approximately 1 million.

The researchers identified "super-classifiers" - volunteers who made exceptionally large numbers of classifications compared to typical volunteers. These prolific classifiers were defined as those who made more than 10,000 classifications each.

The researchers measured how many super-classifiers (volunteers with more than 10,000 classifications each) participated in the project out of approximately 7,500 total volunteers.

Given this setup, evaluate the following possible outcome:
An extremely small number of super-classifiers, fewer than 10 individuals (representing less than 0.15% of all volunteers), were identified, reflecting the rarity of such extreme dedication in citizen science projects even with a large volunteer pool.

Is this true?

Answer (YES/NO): NO